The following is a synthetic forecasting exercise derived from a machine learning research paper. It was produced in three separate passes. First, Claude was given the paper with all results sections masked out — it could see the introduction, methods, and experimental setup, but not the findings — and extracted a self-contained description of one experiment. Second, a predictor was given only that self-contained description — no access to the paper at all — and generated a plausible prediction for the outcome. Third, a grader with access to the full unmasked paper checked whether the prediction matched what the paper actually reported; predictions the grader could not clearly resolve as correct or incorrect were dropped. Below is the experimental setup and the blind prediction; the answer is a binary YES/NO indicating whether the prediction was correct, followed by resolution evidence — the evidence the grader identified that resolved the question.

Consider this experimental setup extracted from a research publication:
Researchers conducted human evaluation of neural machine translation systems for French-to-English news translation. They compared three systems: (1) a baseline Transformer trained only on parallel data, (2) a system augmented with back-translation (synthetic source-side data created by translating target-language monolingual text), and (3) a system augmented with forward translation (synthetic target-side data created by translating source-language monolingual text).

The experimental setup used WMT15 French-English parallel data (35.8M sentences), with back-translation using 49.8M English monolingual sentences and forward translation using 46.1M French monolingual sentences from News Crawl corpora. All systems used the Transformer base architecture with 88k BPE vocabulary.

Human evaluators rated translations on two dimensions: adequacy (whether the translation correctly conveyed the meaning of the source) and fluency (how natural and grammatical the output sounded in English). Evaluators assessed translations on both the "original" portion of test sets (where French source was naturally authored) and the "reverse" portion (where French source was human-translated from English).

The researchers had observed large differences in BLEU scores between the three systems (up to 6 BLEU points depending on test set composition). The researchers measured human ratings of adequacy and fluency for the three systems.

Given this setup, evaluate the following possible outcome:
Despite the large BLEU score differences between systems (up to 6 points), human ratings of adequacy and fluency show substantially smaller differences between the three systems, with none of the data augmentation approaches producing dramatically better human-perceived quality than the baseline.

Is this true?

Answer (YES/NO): NO